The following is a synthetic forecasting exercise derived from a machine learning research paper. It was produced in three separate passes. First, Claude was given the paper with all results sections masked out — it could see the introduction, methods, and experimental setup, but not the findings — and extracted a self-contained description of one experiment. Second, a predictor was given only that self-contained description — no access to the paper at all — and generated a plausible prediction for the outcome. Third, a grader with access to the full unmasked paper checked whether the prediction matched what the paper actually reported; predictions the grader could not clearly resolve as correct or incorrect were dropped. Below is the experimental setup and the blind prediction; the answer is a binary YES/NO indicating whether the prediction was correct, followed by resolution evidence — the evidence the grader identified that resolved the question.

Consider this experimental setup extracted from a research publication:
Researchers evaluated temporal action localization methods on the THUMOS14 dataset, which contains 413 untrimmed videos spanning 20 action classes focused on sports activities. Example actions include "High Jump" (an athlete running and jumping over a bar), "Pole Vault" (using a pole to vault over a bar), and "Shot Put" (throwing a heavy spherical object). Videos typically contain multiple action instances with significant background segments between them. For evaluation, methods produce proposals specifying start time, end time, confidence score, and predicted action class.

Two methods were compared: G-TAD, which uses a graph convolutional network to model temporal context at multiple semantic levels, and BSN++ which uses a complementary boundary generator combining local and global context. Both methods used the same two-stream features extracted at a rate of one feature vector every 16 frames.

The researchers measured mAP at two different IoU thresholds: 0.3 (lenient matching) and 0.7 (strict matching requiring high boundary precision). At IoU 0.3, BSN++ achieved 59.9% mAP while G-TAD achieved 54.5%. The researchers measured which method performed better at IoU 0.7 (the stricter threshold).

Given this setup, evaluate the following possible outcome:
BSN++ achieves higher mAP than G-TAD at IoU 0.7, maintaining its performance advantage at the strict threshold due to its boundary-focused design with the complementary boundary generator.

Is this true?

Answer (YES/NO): NO